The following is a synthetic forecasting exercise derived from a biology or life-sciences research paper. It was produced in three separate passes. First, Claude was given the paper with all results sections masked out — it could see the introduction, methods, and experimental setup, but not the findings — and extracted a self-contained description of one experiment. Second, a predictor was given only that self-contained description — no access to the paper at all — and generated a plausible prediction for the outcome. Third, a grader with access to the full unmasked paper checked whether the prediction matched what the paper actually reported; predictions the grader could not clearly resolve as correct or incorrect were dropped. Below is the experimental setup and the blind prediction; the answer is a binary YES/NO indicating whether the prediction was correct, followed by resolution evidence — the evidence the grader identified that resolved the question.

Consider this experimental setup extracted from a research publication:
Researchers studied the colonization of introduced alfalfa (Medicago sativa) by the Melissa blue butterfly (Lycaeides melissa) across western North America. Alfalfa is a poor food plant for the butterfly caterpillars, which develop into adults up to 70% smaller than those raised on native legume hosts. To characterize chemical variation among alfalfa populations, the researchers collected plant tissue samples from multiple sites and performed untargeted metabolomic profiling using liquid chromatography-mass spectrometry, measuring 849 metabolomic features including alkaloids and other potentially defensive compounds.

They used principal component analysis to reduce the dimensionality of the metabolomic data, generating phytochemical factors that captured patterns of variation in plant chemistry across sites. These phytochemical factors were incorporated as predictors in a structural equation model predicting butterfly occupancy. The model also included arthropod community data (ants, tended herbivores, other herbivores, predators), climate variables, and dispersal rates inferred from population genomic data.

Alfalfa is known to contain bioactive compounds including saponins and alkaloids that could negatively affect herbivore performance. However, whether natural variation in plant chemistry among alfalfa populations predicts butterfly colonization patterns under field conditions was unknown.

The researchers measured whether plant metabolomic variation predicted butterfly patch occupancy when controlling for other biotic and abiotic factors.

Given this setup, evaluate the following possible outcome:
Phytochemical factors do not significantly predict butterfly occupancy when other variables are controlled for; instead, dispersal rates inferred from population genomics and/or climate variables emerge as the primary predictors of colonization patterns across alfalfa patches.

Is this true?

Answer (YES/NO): NO